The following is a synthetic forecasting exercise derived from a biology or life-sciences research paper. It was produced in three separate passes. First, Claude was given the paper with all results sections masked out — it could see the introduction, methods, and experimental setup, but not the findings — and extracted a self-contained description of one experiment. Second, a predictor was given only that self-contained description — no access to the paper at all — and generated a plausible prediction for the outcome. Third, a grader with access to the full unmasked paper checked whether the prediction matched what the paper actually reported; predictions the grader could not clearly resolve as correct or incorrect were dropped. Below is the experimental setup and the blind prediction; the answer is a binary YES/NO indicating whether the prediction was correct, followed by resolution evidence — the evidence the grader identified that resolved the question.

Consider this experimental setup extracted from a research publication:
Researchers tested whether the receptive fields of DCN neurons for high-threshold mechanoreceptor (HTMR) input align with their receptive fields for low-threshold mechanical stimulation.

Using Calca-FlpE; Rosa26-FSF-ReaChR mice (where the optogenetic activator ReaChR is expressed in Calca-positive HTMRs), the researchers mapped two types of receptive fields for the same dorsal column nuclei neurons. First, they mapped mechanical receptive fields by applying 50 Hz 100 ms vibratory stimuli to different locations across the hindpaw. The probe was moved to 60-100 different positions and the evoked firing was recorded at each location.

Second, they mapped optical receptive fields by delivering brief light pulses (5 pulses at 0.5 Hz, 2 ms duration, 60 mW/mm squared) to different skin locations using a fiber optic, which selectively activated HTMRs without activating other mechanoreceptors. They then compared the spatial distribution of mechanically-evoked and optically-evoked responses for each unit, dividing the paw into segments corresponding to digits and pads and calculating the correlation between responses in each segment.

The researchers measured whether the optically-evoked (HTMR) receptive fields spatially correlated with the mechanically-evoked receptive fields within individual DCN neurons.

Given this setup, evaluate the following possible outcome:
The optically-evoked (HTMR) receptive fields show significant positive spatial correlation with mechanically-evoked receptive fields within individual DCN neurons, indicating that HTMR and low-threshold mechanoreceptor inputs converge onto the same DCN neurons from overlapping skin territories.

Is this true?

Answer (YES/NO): YES